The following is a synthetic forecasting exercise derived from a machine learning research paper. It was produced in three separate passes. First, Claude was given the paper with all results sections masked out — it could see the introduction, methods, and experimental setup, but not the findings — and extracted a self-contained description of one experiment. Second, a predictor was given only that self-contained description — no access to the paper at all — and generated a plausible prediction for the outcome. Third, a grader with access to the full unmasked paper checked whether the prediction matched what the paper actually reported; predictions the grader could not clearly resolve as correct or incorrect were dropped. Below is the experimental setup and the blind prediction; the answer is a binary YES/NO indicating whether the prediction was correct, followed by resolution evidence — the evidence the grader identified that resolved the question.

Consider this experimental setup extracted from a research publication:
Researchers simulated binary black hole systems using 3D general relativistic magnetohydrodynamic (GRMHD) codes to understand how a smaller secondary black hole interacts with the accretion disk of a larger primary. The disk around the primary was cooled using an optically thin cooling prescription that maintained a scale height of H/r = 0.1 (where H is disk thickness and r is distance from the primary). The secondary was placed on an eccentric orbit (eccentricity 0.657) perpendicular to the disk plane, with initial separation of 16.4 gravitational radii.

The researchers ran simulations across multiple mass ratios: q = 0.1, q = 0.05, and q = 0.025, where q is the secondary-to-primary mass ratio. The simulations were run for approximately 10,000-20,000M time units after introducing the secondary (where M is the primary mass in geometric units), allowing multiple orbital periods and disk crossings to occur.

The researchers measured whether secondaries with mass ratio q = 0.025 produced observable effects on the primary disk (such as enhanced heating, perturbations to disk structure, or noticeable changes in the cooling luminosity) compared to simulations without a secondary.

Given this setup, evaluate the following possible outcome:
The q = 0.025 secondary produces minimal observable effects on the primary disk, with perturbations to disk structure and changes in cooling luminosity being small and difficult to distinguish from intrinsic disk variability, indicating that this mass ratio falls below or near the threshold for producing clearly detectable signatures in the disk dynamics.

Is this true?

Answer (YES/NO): NO